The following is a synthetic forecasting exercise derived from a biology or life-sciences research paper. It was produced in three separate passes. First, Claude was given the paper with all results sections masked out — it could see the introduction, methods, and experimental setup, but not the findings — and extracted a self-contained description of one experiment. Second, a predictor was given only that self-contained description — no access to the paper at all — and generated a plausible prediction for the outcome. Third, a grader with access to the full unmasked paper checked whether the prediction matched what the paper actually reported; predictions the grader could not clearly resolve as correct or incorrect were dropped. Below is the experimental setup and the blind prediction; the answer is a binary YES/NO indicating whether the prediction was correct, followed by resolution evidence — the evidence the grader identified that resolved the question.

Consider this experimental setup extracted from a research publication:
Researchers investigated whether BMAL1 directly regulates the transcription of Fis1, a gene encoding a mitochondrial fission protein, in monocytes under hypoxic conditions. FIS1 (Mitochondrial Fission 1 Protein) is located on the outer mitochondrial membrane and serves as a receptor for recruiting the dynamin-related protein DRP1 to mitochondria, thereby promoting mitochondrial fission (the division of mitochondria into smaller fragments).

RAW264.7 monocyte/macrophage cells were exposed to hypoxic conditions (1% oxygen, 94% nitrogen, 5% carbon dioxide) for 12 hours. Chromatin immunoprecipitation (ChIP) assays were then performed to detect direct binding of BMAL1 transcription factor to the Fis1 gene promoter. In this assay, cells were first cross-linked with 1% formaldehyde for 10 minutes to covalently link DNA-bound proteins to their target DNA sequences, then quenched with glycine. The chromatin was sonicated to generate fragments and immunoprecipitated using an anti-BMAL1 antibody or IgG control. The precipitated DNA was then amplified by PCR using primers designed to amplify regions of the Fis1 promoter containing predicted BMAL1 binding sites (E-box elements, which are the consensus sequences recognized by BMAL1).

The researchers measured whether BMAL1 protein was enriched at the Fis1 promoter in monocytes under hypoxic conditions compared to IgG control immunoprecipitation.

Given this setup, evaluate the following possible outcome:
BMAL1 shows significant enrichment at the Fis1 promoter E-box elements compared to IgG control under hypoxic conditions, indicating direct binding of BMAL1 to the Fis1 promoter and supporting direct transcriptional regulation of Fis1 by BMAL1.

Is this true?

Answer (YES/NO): YES